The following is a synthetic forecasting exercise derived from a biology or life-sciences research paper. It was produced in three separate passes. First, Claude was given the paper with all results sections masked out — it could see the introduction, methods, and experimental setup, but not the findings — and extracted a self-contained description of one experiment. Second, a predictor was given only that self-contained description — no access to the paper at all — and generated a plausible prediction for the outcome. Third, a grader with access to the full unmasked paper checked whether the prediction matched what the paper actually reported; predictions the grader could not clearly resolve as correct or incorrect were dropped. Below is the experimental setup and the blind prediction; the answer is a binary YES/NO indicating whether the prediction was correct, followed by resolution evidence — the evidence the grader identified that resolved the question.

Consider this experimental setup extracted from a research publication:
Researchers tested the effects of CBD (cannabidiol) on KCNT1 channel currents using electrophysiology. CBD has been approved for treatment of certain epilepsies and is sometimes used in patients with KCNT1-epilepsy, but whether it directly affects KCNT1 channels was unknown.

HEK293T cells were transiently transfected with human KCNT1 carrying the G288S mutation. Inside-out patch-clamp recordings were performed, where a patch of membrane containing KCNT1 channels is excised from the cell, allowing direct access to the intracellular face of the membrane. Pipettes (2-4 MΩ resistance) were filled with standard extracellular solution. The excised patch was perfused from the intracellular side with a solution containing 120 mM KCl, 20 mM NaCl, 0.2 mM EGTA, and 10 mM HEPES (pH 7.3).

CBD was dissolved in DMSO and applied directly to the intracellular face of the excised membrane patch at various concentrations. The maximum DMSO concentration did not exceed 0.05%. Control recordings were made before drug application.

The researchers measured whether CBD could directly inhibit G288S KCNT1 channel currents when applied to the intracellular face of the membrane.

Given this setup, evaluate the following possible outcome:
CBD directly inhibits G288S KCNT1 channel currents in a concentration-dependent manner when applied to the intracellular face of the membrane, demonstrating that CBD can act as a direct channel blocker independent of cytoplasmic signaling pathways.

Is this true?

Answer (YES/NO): YES